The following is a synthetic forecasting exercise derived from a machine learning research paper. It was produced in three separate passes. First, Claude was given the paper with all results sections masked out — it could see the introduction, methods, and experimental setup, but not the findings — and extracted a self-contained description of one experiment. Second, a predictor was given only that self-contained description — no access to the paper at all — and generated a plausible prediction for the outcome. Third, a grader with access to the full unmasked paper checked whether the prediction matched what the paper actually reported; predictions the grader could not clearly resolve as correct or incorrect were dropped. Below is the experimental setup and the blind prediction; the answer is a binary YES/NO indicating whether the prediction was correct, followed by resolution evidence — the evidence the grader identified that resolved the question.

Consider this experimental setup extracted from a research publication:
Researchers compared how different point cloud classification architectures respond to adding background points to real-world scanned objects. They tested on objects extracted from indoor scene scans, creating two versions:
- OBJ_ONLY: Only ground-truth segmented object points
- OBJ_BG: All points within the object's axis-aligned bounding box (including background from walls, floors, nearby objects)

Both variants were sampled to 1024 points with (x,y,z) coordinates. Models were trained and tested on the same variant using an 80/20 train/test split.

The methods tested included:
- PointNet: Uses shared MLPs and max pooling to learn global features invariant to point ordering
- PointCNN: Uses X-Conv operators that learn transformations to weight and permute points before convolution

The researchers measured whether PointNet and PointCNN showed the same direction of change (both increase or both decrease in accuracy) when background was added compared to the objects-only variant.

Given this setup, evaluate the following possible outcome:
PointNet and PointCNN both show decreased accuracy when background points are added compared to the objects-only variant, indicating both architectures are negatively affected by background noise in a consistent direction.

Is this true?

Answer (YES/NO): NO